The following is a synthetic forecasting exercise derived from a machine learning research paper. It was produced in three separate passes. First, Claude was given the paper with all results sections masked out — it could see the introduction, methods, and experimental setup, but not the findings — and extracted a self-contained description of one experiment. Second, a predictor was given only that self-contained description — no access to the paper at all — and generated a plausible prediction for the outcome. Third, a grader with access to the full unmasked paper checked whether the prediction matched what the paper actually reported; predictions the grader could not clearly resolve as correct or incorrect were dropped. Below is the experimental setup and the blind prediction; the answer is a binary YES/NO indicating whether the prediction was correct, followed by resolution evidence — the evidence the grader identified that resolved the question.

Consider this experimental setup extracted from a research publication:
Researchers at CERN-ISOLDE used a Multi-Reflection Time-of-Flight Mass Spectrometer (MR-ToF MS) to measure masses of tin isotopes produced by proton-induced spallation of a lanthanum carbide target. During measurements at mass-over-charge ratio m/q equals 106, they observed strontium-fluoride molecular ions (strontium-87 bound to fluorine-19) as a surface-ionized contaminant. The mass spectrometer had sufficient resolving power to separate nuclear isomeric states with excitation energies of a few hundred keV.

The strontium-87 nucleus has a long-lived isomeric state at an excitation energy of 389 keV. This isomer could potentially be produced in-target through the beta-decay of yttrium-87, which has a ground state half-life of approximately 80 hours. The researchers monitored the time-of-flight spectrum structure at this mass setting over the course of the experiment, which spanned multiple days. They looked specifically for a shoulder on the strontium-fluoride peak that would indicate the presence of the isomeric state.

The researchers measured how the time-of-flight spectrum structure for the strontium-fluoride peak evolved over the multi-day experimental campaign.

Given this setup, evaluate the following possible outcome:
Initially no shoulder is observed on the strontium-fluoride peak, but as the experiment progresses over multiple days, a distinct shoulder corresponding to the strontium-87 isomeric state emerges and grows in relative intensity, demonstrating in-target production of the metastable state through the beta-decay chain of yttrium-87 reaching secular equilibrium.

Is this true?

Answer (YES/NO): YES